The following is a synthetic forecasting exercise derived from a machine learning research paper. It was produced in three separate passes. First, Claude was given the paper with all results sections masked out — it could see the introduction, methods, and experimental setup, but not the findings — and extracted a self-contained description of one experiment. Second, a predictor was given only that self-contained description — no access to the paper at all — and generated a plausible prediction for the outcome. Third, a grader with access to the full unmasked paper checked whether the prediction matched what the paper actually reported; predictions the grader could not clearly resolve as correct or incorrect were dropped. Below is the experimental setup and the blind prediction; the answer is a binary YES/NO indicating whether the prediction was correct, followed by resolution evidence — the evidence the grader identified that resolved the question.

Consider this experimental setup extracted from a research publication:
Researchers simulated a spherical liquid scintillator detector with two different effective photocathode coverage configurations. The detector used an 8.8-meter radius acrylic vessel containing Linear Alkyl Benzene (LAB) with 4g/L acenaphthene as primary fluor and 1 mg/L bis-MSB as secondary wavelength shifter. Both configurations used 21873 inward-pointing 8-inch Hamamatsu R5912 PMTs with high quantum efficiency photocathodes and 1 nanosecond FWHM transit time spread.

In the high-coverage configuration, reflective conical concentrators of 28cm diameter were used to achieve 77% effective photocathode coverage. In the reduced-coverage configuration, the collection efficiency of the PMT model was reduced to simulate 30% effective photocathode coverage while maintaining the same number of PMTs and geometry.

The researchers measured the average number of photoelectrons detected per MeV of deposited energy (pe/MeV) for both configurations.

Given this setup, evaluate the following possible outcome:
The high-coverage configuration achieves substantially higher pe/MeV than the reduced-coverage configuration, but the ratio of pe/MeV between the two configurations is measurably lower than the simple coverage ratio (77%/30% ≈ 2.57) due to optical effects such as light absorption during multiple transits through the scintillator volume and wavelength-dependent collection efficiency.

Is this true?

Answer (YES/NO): YES